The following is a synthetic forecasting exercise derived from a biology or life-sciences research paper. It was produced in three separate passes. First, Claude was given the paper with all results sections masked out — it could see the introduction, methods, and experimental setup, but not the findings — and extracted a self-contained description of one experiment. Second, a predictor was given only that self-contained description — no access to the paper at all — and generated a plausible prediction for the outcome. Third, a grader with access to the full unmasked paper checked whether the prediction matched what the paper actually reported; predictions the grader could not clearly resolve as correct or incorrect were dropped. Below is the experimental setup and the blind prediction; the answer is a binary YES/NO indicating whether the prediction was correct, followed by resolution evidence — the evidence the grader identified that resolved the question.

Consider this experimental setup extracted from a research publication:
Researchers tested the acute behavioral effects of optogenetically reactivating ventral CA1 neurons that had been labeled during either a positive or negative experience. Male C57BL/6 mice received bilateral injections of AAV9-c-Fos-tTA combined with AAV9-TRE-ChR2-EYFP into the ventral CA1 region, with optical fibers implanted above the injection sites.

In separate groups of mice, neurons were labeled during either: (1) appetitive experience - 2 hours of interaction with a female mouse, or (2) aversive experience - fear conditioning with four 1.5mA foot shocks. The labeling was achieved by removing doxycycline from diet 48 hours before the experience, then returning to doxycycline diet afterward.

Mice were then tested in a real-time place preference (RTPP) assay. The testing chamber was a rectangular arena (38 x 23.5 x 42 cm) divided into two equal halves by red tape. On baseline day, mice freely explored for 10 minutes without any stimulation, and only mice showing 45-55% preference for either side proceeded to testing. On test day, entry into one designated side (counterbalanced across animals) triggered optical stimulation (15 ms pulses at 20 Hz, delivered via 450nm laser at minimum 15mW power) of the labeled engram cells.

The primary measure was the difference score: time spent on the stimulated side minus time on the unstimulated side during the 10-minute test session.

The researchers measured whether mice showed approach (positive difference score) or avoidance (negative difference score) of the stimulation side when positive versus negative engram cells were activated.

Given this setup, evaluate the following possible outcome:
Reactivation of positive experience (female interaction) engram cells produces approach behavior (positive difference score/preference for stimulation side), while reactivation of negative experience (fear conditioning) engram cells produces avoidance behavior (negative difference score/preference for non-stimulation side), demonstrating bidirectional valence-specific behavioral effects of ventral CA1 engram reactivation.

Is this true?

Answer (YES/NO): NO